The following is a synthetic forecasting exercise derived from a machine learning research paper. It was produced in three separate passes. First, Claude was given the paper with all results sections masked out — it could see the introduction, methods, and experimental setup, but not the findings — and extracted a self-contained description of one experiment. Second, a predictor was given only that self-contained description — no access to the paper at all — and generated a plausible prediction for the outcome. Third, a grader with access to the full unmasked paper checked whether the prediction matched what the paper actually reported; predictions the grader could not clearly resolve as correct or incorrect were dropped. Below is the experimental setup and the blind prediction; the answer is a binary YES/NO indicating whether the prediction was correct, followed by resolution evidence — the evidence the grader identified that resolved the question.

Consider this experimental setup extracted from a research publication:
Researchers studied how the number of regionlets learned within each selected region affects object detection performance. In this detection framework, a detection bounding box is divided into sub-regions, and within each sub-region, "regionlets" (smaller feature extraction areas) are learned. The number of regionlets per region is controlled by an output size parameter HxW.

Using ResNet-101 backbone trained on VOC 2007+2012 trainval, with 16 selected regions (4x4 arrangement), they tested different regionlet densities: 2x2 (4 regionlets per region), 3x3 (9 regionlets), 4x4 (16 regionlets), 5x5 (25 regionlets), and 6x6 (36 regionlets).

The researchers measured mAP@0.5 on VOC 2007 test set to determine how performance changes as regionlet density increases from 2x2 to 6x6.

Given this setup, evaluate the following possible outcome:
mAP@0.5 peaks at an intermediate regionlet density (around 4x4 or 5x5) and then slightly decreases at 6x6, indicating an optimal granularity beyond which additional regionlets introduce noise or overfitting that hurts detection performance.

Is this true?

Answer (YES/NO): YES